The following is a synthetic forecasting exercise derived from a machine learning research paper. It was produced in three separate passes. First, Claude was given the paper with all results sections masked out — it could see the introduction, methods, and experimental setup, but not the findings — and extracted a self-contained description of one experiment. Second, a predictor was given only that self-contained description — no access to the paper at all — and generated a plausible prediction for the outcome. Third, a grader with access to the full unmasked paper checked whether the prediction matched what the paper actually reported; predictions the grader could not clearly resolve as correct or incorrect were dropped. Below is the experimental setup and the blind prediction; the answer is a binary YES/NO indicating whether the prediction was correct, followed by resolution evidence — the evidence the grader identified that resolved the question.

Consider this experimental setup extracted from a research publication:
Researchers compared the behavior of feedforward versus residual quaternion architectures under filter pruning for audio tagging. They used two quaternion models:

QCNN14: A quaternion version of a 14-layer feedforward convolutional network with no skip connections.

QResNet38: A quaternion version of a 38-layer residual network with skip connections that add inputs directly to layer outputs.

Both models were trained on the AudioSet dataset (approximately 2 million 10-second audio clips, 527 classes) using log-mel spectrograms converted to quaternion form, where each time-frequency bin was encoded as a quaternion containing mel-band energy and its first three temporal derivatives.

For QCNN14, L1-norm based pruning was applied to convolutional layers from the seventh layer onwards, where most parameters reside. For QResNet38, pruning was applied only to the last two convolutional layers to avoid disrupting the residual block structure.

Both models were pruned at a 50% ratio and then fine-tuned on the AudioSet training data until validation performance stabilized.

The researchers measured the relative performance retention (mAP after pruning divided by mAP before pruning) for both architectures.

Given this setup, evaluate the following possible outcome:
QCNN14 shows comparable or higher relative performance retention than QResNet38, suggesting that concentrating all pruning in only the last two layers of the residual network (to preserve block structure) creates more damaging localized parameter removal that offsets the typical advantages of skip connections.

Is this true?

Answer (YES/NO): YES